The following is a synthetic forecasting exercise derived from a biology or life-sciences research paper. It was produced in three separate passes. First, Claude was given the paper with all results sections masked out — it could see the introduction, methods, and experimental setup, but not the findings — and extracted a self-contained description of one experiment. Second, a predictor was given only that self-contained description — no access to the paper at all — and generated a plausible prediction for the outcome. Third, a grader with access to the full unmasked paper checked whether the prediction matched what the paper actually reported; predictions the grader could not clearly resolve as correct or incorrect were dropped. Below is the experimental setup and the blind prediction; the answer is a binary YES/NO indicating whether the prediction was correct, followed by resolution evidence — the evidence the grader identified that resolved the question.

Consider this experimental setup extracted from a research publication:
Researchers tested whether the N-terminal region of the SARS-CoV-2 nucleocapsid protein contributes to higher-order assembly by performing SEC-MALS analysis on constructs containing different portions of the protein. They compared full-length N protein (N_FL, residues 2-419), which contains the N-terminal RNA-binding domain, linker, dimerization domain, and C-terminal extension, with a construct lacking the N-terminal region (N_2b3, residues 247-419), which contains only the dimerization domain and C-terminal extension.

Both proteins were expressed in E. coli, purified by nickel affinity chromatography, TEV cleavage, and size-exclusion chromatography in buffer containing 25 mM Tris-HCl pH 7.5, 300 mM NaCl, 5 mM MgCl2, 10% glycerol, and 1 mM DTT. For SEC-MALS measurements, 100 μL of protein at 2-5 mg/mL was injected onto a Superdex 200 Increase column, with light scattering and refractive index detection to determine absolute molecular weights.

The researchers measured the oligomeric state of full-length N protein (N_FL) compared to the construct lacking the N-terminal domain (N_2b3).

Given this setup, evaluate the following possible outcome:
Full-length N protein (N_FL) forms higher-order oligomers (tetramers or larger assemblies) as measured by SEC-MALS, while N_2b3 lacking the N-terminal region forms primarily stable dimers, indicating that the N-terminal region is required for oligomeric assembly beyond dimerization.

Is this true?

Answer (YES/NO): NO